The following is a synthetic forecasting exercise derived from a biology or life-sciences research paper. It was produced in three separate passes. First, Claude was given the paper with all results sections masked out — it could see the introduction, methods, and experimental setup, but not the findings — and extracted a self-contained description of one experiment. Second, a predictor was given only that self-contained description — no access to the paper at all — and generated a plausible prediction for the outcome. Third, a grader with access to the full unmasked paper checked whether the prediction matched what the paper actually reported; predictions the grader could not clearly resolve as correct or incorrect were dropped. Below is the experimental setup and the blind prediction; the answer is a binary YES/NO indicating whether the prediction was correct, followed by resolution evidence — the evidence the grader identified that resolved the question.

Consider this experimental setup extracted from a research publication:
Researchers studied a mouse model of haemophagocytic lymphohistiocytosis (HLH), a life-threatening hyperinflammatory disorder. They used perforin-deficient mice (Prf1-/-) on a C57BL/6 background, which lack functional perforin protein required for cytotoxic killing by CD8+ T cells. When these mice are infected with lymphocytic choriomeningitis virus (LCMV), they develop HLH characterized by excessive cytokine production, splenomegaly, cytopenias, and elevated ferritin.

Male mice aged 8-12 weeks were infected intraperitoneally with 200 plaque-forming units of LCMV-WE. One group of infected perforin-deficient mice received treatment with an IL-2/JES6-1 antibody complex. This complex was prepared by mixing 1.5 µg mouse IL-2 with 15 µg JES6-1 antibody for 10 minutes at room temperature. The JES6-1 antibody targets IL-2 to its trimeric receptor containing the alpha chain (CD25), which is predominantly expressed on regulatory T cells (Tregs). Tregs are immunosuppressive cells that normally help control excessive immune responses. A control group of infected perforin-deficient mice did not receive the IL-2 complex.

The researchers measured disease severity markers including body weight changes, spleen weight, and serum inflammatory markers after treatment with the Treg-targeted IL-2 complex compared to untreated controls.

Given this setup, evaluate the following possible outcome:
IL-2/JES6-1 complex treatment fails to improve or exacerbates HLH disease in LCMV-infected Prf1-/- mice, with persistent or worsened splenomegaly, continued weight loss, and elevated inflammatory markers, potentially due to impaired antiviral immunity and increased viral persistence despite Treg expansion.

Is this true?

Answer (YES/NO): YES